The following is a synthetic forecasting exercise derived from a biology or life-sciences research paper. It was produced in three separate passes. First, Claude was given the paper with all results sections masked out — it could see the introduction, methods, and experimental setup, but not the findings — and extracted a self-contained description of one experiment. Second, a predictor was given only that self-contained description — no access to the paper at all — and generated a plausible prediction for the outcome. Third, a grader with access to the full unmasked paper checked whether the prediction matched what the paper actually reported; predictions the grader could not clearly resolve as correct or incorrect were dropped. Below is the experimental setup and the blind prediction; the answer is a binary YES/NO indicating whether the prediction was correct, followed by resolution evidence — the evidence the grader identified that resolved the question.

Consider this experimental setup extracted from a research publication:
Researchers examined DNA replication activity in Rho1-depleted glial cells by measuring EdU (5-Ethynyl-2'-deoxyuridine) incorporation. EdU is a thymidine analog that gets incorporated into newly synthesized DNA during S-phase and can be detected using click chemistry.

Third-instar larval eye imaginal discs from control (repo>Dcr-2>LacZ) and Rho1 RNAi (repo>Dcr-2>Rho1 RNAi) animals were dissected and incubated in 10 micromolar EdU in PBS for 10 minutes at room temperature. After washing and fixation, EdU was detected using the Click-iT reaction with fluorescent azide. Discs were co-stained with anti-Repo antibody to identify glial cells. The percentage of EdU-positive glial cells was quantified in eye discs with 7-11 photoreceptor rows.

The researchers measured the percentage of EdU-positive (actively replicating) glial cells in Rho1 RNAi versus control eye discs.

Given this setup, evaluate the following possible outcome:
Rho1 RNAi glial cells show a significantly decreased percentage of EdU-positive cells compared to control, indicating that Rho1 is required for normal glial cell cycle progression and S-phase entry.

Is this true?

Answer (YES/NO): YES